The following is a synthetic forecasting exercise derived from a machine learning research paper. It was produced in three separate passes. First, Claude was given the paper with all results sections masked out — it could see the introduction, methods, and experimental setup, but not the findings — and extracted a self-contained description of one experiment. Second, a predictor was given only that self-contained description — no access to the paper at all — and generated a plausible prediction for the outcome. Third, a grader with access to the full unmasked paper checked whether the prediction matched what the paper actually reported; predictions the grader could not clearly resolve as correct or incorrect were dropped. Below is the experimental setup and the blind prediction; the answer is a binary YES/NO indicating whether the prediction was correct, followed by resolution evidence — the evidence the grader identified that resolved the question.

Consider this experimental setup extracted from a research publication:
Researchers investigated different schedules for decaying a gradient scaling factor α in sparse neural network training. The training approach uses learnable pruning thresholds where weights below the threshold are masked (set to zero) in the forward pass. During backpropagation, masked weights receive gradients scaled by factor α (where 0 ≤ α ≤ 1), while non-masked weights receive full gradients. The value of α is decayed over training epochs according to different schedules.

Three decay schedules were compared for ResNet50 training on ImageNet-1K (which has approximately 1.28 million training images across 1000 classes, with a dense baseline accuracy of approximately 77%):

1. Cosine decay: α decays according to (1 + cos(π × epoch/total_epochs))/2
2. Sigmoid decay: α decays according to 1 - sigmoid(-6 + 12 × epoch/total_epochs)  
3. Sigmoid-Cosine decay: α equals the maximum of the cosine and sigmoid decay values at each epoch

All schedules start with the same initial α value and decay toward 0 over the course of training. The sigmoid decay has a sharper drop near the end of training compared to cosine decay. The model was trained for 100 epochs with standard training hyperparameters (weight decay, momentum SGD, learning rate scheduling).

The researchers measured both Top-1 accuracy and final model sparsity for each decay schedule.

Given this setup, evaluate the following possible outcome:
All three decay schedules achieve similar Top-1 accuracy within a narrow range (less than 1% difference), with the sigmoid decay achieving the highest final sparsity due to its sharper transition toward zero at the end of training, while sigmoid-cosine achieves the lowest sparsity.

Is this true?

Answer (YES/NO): YES